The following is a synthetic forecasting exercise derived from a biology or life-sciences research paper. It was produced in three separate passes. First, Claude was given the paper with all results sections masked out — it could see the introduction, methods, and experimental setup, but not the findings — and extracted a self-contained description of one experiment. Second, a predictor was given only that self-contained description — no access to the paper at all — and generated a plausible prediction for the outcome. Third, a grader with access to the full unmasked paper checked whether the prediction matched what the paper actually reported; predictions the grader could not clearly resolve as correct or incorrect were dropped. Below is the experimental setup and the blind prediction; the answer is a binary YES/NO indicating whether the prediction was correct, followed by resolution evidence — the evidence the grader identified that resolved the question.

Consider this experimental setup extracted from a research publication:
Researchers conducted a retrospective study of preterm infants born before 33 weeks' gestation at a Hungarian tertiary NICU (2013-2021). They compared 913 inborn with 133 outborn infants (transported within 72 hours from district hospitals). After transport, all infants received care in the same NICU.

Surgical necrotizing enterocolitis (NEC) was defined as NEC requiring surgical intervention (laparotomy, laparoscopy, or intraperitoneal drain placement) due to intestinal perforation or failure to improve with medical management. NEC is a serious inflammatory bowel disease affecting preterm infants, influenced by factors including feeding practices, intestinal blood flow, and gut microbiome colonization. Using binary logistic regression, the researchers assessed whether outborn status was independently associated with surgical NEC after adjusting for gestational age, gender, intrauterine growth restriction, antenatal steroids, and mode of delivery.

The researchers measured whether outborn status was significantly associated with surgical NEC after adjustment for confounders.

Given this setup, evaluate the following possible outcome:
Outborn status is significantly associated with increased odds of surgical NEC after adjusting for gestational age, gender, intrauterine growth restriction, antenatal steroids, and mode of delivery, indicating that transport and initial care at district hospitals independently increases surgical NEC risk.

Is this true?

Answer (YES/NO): NO